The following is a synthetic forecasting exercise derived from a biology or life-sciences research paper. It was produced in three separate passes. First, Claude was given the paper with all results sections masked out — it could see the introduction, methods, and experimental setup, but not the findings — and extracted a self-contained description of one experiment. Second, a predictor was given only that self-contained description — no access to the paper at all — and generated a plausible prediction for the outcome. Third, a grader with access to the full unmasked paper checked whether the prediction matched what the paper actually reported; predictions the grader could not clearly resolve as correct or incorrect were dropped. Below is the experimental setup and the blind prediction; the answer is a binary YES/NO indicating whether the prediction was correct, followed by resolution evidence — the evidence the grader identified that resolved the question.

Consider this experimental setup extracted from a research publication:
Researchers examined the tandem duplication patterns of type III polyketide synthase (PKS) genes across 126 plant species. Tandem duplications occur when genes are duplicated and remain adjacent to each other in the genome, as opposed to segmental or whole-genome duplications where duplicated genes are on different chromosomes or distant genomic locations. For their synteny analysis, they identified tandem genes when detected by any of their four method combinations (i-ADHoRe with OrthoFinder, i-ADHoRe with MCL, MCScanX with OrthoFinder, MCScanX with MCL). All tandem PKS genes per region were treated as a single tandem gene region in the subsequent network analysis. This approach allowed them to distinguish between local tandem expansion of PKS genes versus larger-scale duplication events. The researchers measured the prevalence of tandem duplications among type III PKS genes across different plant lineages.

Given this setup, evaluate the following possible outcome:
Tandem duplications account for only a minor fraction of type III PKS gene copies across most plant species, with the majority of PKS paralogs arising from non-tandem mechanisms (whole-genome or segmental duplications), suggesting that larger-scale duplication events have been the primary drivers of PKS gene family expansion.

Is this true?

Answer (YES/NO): YES